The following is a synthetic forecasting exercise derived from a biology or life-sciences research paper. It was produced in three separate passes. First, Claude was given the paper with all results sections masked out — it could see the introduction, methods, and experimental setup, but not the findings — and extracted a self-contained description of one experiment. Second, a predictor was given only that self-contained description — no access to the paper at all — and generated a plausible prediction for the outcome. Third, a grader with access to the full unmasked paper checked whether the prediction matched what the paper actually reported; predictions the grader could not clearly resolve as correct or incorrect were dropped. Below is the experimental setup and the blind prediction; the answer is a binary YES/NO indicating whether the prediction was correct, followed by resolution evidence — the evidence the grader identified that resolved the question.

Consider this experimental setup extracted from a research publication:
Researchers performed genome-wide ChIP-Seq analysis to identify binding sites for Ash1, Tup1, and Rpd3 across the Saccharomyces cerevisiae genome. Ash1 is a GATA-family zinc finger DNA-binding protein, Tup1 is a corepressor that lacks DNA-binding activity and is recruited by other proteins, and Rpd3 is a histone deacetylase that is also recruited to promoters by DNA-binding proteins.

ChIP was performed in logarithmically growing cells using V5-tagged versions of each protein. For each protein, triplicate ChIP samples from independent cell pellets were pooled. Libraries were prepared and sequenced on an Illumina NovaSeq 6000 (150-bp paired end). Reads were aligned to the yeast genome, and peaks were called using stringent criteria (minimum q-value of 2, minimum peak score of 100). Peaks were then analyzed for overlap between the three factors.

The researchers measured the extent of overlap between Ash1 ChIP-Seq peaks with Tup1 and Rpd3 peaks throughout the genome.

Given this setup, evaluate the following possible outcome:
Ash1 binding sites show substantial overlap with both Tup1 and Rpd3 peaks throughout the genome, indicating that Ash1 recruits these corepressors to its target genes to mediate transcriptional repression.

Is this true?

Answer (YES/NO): YES